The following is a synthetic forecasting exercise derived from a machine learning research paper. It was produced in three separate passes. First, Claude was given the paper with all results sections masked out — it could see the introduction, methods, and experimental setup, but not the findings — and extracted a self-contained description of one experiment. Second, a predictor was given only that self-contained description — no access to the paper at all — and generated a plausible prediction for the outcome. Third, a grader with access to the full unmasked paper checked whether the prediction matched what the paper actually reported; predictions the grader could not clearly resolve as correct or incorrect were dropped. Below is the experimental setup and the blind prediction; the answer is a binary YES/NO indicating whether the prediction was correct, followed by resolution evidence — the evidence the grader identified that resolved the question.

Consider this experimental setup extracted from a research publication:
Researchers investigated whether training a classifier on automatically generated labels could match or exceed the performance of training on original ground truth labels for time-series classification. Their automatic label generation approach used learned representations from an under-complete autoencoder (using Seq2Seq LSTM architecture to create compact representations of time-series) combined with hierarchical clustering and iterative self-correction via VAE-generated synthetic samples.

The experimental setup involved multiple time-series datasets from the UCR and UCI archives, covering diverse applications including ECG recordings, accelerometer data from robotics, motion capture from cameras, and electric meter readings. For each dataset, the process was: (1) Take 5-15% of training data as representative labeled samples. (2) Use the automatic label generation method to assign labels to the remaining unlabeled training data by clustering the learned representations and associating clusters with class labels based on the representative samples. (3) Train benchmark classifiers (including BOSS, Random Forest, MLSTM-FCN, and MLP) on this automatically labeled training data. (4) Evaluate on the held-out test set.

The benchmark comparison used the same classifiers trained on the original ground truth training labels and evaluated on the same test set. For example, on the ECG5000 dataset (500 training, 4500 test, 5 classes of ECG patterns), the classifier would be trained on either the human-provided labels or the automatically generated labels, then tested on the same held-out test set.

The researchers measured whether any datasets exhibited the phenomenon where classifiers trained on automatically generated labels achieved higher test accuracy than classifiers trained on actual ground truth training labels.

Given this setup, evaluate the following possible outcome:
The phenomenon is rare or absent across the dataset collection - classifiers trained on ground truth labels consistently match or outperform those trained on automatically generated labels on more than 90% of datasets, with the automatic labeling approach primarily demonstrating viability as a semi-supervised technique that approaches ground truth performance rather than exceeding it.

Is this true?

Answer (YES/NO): NO